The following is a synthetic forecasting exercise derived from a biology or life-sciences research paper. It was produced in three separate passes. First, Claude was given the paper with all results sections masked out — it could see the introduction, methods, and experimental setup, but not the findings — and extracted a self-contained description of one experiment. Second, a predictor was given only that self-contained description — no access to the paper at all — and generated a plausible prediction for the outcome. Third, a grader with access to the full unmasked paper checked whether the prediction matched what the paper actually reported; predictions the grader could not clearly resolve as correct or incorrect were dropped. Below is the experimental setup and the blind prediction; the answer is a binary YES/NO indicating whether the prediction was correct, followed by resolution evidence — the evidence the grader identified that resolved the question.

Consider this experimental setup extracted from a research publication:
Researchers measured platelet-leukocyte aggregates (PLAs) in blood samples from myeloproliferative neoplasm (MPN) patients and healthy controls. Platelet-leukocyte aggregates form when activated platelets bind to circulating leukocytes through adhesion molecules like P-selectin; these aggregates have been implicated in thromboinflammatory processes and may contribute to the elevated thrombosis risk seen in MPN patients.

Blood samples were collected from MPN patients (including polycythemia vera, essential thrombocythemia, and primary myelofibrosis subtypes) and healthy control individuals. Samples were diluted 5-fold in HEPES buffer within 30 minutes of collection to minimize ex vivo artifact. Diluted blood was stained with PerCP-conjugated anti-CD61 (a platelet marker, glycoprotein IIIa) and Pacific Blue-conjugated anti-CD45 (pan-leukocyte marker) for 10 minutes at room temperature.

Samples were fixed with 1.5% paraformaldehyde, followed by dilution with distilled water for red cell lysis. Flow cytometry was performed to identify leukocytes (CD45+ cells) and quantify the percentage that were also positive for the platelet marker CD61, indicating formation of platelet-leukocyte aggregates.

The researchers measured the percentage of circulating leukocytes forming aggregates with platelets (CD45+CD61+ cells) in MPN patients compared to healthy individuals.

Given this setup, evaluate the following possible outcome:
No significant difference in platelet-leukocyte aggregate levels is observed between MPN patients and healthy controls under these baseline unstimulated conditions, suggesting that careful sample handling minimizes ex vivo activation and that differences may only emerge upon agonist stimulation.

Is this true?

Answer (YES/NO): NO